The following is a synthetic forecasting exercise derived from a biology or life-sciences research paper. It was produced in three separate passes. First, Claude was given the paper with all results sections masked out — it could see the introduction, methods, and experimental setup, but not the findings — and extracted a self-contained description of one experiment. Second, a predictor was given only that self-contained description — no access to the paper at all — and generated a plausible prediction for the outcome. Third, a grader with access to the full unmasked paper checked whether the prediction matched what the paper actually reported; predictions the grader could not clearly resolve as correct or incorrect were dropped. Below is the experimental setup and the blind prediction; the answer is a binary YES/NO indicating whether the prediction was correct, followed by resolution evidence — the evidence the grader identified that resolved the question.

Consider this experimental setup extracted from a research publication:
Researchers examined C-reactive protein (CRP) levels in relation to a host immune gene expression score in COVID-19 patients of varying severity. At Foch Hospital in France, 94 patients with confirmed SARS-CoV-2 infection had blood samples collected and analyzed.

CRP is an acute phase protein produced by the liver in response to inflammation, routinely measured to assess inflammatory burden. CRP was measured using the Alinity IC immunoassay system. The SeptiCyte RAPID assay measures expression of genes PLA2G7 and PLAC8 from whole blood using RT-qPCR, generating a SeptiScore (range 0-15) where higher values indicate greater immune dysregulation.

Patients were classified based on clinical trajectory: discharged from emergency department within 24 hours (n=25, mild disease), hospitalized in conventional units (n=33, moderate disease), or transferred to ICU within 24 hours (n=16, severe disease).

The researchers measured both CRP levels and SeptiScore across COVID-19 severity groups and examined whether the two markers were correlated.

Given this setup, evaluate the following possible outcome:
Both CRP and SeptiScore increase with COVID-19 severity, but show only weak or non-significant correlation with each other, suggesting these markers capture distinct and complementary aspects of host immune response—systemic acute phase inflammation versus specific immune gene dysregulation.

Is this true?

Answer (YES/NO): NO